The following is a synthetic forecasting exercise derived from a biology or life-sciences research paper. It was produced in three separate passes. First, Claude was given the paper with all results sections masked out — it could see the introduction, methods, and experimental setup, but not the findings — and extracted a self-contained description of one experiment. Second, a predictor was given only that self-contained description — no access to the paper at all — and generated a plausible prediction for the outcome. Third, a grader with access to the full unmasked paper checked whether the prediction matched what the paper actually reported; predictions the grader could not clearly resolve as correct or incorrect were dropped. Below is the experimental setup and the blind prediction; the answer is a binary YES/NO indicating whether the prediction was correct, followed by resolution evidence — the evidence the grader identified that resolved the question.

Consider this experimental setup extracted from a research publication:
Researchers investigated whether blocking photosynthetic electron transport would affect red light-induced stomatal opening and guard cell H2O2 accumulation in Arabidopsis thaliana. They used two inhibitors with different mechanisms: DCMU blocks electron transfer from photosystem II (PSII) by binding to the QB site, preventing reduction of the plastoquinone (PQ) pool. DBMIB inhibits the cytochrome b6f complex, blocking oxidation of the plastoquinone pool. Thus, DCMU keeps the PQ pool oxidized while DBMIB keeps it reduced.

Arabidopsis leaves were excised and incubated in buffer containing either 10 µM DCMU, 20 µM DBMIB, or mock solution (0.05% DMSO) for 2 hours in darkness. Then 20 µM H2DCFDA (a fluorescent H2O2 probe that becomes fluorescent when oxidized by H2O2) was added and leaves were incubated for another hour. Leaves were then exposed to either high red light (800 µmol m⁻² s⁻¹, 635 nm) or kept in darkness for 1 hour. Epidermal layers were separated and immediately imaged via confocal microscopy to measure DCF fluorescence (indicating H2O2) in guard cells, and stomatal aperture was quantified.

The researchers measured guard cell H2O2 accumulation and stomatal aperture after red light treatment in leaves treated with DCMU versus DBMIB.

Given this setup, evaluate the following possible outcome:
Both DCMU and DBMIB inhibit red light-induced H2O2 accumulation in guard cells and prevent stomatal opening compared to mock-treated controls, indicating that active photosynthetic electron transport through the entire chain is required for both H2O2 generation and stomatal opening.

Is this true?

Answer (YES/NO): NO